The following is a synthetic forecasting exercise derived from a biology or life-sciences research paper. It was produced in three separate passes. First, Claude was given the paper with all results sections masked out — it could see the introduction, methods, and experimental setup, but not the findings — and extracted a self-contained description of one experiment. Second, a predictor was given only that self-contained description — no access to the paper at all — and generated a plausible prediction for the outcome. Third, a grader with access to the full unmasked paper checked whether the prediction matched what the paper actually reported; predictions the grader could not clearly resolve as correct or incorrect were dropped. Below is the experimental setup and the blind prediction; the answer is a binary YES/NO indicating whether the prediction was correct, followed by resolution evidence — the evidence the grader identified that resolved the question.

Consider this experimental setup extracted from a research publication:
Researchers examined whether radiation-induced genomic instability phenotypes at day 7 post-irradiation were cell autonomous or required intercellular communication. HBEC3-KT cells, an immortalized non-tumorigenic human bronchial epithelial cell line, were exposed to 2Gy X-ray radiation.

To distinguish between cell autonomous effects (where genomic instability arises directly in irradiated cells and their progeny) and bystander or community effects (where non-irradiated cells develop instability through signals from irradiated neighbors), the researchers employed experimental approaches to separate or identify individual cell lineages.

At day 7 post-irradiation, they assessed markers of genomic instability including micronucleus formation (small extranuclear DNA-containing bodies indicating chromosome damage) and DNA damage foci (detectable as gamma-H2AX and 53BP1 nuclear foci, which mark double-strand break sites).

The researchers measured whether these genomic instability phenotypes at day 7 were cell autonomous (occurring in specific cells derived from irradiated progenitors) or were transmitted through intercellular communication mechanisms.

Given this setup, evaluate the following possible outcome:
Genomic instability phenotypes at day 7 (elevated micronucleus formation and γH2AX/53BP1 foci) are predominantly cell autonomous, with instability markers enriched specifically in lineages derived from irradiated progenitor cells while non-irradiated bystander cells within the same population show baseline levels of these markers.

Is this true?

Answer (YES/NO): YES